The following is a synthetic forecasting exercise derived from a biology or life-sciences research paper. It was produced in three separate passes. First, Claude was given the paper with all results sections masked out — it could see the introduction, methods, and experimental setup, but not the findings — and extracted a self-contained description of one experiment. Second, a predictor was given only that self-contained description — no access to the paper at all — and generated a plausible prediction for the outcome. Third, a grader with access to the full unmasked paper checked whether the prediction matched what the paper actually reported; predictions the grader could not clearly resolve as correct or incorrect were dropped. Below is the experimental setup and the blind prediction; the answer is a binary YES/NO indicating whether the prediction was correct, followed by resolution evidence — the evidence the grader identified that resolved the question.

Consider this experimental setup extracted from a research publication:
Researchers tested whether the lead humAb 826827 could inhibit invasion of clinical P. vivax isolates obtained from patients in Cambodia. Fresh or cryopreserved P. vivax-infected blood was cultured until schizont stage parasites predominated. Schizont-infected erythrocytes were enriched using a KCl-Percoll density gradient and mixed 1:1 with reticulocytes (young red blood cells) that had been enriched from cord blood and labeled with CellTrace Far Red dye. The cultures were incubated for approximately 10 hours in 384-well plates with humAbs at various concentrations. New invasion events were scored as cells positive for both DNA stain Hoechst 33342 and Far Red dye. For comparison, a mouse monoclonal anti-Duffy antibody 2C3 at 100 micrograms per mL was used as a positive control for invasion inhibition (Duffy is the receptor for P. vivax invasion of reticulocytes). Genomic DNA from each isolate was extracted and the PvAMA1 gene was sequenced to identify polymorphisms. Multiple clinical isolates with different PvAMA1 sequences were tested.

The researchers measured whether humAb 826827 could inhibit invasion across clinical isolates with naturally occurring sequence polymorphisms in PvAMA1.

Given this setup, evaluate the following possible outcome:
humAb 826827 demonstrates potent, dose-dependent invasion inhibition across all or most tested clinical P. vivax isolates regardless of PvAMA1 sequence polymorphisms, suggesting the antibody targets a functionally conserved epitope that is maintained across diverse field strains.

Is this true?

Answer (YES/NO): YES